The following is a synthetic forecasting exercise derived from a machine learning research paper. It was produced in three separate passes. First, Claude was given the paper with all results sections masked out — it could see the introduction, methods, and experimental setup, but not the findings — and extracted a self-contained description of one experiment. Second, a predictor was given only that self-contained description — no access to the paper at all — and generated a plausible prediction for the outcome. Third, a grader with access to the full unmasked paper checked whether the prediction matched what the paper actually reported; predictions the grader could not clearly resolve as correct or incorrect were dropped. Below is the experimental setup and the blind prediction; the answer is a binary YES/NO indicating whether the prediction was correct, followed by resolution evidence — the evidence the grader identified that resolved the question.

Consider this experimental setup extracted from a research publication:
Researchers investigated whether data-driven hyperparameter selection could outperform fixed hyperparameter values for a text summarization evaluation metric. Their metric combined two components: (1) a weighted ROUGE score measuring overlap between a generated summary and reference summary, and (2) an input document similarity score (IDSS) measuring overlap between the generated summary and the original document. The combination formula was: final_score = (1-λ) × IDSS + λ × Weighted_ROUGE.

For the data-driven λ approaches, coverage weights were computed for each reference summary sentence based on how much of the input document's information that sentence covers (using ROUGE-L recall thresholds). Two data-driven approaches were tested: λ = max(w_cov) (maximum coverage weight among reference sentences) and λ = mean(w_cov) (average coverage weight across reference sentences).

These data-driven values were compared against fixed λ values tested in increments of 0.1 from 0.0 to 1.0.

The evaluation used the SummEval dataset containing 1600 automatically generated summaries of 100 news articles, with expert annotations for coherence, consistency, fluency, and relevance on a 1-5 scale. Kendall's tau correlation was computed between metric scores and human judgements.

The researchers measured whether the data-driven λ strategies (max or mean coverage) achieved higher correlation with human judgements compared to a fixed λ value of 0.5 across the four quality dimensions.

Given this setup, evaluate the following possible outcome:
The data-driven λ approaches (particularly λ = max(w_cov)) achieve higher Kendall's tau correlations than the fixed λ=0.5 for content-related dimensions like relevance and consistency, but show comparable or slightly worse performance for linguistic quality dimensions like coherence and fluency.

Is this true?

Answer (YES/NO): NO